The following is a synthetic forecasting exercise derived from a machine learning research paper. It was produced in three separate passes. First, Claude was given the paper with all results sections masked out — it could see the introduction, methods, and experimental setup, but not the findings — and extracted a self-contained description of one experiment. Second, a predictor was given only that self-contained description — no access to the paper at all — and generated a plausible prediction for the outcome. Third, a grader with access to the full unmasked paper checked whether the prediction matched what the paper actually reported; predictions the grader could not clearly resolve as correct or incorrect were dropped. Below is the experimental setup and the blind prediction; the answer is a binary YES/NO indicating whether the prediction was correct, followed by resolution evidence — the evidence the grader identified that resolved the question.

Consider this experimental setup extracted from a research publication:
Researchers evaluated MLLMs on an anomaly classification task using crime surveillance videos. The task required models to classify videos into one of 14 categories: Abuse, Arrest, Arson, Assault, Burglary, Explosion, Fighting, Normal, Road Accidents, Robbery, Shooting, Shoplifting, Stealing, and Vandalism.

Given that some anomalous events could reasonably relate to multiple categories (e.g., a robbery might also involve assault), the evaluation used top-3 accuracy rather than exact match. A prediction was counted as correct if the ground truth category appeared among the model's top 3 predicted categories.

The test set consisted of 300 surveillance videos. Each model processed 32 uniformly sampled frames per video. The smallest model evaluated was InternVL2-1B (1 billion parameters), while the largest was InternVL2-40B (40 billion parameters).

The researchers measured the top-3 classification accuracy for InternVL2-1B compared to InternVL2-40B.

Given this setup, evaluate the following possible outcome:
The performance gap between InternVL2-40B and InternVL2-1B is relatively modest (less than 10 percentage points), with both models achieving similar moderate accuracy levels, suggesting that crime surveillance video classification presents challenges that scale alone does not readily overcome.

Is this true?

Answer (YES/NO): NO